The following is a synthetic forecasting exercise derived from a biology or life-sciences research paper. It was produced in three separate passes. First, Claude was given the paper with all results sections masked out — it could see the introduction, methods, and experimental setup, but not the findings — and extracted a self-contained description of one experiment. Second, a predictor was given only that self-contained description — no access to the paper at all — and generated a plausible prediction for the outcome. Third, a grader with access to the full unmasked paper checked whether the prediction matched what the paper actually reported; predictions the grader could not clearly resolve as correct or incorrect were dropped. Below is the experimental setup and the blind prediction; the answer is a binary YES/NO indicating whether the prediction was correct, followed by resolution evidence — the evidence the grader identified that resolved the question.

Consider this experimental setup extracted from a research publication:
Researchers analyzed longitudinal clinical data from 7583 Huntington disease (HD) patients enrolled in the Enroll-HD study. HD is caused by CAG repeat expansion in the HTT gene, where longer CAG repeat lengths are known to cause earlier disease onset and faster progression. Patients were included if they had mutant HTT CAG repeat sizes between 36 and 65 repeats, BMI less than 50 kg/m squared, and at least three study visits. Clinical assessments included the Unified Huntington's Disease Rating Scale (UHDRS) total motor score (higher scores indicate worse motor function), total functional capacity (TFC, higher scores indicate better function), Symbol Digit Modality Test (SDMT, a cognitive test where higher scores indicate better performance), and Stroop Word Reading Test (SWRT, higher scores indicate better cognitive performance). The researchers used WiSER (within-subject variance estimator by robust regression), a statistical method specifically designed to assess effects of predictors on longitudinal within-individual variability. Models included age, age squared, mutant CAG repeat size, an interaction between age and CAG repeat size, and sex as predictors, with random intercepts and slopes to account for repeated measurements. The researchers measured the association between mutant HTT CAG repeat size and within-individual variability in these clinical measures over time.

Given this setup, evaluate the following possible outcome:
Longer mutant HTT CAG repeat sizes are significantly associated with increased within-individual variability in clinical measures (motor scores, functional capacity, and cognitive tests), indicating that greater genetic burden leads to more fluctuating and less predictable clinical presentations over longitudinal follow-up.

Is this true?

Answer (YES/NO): NO